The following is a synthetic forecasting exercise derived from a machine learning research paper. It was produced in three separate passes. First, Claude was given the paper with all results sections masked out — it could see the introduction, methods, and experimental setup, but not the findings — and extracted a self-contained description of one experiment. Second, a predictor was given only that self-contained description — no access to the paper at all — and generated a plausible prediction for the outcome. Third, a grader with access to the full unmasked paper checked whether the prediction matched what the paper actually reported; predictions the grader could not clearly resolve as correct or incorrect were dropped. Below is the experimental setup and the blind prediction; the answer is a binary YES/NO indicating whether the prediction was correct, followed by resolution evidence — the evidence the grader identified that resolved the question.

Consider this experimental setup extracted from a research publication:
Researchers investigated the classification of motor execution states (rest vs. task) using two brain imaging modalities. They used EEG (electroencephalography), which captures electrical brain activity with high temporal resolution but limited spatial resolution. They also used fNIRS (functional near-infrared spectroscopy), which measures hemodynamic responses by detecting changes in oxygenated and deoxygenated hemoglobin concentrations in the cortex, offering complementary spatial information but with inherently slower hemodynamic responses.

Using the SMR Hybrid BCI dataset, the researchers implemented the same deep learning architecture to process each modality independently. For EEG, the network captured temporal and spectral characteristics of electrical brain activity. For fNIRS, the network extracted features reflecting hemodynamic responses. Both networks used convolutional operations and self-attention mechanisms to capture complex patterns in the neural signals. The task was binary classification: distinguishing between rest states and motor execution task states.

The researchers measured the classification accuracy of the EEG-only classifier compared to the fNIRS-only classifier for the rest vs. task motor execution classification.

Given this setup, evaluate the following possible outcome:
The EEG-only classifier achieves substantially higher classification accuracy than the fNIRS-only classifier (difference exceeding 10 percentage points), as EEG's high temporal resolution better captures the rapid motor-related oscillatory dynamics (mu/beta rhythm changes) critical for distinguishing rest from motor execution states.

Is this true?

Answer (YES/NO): NO